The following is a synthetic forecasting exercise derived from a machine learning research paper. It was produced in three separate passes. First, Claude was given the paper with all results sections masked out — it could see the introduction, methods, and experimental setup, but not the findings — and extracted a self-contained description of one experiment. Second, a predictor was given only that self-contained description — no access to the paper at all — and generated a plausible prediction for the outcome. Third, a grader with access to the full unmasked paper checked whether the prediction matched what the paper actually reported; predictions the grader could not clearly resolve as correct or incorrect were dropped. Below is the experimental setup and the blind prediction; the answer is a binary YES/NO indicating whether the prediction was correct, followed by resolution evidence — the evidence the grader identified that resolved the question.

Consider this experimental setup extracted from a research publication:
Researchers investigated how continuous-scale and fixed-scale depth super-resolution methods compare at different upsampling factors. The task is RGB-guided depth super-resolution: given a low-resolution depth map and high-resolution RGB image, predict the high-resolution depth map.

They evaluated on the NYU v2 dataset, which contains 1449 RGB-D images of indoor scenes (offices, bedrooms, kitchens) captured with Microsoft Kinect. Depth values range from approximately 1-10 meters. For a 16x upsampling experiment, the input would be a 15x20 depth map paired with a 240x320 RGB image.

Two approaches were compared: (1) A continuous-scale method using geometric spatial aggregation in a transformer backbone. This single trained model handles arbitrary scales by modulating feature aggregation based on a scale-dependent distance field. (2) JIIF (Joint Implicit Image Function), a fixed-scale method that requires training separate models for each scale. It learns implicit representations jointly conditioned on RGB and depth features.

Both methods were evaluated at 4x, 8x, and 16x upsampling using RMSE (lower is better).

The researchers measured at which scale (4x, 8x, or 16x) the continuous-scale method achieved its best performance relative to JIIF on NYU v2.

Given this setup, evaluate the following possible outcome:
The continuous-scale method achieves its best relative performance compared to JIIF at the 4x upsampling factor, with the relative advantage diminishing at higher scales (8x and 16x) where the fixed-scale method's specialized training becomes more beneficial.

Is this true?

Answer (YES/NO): NO